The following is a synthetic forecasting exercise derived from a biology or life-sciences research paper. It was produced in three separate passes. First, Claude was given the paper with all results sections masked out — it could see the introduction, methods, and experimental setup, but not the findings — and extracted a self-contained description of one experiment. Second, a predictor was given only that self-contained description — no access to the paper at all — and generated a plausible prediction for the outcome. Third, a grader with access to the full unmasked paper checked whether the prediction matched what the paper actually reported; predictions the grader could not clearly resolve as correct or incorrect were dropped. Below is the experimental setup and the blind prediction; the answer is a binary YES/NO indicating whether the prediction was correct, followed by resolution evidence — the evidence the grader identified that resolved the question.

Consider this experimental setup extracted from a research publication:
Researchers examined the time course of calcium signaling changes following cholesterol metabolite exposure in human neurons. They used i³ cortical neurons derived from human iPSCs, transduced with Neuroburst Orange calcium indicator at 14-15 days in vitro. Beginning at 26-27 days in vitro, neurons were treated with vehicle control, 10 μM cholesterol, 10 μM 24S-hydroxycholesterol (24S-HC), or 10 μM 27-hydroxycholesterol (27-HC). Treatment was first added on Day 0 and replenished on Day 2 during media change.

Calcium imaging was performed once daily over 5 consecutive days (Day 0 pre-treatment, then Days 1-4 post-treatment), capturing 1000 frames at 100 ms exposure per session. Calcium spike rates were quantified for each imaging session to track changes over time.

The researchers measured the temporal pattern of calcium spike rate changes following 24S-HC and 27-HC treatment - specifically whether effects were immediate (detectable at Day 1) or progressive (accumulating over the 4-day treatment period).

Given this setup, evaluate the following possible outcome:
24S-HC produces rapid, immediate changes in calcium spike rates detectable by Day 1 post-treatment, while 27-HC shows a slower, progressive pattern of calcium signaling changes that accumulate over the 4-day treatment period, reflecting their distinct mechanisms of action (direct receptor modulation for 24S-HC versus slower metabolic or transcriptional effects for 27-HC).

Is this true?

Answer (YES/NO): NO